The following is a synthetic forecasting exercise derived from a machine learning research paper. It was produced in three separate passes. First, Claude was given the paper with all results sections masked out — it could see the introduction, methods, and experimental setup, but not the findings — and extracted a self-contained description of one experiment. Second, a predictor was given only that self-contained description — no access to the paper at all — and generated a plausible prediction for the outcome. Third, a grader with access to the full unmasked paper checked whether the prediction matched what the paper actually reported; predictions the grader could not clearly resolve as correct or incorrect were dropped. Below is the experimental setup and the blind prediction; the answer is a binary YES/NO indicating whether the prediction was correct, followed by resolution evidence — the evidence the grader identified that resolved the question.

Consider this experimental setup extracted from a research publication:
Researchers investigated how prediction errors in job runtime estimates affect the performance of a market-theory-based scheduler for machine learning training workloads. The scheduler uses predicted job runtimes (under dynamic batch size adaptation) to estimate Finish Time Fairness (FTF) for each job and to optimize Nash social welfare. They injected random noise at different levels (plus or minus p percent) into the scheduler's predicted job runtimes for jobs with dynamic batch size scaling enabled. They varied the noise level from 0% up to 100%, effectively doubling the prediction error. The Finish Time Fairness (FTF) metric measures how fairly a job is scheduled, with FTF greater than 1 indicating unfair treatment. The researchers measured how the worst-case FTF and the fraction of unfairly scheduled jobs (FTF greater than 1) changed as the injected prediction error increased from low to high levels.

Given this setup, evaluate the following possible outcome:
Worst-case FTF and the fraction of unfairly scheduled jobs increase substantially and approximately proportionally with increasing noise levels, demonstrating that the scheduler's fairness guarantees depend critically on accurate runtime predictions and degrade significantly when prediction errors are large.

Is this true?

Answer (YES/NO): NO